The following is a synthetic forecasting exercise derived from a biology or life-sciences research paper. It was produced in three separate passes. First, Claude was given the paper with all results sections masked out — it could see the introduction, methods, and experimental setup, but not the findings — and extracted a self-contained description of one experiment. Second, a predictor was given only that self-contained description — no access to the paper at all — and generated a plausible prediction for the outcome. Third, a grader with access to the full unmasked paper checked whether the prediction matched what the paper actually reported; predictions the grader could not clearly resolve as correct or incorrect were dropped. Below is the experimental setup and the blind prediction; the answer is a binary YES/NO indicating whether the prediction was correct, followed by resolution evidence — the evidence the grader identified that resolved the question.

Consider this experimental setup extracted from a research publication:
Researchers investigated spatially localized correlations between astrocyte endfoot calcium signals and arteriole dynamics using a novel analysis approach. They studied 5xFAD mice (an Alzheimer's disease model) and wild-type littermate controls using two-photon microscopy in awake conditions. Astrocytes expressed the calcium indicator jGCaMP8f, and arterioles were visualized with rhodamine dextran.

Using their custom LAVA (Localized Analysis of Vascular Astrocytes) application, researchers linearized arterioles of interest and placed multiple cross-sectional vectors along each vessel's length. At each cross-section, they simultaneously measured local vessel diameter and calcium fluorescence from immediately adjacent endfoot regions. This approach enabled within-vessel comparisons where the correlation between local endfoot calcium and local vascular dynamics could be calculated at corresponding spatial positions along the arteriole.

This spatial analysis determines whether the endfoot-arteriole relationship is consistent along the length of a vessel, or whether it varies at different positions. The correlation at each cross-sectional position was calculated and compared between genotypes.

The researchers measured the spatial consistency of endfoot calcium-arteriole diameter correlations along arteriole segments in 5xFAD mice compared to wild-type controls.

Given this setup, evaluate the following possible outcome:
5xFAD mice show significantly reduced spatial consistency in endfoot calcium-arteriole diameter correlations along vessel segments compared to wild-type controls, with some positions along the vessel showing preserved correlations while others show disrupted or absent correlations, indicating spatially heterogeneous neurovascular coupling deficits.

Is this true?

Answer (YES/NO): NO